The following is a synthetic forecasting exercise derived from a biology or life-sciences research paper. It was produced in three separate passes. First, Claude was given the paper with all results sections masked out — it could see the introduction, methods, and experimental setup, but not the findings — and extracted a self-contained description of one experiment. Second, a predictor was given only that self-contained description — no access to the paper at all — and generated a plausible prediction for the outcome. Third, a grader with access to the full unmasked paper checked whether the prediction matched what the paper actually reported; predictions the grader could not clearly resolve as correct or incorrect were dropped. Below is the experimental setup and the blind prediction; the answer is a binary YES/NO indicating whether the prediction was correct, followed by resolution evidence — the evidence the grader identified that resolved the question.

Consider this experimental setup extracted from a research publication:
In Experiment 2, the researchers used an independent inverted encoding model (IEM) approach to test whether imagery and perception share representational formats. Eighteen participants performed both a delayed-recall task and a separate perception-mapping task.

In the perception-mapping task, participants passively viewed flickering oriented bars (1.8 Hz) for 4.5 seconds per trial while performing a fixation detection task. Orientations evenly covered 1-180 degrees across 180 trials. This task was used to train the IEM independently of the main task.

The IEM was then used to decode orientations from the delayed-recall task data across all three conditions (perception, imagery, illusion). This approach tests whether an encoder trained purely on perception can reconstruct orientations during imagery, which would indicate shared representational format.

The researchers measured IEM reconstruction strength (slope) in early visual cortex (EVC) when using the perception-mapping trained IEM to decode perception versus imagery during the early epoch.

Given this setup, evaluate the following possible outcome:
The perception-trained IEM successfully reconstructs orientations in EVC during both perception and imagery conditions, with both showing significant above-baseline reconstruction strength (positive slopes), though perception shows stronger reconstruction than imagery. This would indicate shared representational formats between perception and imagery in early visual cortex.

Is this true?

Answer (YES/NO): YES